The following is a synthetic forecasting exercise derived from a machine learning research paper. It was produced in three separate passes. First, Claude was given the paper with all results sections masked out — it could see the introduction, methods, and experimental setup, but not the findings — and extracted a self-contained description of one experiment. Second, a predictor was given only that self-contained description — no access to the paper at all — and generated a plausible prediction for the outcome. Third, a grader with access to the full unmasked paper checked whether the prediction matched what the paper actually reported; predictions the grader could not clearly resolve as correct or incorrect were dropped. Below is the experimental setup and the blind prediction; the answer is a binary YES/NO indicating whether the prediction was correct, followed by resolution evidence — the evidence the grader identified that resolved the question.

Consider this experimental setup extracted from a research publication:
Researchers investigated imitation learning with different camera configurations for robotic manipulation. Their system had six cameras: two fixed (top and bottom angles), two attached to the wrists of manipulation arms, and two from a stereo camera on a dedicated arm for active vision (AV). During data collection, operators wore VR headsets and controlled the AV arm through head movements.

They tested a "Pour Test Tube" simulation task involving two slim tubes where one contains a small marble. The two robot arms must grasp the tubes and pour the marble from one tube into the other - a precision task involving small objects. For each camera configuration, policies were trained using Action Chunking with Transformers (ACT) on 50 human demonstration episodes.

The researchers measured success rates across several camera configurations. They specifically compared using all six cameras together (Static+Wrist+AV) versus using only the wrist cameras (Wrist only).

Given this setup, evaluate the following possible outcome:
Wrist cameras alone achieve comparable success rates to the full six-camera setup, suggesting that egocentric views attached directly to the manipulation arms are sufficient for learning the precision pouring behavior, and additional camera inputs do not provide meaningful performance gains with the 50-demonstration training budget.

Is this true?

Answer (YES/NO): YES